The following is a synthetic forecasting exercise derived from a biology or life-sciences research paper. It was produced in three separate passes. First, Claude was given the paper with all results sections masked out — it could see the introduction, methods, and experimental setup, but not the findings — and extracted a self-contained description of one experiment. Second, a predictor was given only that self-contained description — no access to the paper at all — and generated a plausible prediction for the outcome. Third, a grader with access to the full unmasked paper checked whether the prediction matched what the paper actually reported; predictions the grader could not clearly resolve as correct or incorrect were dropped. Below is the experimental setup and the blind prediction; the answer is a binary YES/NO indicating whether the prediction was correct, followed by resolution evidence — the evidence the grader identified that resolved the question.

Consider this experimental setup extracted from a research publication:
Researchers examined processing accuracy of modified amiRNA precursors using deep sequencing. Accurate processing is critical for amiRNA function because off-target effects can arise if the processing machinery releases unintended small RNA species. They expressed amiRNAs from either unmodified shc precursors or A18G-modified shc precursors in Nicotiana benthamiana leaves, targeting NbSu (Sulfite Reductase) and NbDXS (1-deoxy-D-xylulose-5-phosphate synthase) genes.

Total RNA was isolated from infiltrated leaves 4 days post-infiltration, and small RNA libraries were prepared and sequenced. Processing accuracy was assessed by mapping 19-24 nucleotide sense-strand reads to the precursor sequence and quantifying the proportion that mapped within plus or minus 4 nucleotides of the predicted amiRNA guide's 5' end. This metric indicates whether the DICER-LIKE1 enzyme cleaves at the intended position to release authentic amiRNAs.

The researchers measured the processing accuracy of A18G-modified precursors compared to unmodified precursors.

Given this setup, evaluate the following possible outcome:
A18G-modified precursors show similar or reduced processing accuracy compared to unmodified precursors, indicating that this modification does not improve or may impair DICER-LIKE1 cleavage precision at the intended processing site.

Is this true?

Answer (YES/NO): YES